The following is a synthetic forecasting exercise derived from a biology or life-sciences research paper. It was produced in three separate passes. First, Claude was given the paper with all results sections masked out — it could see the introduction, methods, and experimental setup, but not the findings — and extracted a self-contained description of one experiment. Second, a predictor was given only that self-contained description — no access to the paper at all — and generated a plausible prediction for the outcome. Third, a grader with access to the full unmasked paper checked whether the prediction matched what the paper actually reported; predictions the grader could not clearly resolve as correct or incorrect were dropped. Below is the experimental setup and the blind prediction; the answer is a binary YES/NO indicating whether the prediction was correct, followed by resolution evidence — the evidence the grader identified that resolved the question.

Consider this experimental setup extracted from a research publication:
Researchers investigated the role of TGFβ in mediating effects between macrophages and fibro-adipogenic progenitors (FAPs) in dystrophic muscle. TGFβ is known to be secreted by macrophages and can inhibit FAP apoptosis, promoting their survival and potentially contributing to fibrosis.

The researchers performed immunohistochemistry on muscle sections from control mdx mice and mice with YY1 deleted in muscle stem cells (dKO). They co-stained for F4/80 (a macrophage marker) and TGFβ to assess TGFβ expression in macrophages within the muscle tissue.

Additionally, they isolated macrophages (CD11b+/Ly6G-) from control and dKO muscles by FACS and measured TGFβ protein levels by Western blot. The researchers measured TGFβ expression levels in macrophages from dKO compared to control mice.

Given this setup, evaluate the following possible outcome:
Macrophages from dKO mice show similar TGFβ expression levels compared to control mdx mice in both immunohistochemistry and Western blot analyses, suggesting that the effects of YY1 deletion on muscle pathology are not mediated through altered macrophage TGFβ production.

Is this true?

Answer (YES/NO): NO